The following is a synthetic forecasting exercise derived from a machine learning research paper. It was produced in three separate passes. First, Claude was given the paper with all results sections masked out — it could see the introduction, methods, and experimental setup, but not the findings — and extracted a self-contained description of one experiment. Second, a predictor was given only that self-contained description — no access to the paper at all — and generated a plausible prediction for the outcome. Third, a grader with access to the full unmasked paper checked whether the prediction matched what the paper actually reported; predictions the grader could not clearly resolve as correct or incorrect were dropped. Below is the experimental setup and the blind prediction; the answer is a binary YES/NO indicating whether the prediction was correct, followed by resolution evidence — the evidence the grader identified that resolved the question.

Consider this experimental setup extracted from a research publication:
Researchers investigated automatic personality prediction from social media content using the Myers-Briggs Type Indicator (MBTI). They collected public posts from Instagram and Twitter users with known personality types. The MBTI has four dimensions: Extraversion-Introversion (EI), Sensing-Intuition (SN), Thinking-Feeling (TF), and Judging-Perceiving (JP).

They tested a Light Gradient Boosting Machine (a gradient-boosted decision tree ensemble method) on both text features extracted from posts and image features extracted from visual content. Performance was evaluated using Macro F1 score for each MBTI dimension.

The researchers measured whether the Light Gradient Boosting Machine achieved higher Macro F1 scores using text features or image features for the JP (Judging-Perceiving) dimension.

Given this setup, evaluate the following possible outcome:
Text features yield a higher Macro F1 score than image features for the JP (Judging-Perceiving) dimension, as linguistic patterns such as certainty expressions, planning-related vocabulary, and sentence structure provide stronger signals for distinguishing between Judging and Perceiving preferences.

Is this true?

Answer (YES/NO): NO